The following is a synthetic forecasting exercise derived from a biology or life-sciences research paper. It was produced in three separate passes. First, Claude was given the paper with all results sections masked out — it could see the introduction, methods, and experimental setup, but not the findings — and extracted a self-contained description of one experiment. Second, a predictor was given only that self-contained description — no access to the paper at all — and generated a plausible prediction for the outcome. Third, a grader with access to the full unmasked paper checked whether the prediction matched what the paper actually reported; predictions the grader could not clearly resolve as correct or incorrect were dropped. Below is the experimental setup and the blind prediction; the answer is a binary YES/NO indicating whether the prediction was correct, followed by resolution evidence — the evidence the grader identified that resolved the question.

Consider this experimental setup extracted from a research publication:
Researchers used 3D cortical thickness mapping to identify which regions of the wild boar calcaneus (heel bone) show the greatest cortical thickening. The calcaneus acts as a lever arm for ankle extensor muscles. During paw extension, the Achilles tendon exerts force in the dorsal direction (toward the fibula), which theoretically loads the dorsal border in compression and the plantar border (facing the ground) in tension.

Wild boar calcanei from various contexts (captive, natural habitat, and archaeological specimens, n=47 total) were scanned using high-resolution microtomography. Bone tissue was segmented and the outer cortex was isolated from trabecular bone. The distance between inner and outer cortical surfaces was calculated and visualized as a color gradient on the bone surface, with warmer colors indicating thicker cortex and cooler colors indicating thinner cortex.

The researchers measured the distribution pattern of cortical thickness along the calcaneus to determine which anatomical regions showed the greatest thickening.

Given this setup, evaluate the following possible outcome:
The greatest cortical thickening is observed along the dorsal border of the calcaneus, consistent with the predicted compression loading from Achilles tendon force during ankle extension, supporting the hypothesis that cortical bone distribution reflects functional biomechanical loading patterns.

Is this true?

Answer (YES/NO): NO